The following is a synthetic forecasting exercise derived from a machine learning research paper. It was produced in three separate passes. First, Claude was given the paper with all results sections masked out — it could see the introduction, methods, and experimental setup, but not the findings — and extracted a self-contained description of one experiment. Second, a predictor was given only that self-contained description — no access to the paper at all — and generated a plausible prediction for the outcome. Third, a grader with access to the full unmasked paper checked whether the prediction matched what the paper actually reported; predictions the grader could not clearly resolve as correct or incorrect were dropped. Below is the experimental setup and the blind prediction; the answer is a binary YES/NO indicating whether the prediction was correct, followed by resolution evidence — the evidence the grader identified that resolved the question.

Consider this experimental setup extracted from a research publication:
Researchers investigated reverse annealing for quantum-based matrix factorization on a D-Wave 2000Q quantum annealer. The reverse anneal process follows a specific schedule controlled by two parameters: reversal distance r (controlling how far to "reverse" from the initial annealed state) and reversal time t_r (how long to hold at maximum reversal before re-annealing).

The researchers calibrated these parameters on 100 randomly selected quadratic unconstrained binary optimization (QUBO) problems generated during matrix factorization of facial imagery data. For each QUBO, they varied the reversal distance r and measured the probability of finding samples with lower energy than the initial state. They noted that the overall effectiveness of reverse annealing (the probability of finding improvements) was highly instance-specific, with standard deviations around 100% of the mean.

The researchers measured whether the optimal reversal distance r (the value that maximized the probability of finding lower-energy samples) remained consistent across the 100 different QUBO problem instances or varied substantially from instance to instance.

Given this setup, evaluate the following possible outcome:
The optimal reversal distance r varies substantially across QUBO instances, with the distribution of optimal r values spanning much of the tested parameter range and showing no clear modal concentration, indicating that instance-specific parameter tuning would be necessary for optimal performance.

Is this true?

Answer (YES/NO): NO